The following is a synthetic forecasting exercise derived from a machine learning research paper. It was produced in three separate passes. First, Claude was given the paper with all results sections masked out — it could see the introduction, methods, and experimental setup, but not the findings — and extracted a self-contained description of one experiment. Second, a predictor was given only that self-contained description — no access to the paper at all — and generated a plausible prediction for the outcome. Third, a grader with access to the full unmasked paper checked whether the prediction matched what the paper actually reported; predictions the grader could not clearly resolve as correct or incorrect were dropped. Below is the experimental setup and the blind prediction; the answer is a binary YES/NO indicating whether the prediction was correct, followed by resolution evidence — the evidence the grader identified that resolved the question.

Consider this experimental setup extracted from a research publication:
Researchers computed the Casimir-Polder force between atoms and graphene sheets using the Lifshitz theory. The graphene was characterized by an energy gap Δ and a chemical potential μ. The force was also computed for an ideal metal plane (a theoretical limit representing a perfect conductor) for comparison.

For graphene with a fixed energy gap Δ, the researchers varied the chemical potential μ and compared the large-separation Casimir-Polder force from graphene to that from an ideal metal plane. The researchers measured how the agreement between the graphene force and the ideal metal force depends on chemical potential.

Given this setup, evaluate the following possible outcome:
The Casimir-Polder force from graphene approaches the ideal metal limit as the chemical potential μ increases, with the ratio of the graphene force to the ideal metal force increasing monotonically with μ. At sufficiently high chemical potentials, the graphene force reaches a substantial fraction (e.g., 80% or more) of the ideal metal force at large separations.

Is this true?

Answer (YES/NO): YES